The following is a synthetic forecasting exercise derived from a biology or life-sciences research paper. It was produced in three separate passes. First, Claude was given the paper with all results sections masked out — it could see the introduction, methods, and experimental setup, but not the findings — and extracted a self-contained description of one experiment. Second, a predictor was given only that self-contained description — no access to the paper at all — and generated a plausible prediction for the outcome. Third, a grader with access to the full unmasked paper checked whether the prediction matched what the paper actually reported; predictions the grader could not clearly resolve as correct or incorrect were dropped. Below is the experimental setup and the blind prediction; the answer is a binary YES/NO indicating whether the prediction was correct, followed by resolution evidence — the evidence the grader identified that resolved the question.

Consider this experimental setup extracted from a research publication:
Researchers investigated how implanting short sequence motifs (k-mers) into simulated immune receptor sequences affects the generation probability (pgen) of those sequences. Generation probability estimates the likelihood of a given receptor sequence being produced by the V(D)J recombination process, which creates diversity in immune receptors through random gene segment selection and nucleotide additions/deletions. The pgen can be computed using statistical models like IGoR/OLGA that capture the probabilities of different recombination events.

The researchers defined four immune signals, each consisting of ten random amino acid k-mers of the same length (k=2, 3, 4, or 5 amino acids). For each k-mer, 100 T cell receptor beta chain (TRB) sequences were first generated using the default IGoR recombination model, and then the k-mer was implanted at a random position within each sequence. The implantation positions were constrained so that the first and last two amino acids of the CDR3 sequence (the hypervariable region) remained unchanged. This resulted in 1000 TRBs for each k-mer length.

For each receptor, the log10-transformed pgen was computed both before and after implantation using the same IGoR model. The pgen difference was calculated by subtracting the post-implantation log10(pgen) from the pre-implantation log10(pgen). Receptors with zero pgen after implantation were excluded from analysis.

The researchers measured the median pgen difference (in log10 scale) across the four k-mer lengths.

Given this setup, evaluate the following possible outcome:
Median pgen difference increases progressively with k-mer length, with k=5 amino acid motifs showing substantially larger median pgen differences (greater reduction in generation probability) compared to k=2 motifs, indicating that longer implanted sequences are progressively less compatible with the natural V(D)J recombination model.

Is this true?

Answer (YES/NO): NO